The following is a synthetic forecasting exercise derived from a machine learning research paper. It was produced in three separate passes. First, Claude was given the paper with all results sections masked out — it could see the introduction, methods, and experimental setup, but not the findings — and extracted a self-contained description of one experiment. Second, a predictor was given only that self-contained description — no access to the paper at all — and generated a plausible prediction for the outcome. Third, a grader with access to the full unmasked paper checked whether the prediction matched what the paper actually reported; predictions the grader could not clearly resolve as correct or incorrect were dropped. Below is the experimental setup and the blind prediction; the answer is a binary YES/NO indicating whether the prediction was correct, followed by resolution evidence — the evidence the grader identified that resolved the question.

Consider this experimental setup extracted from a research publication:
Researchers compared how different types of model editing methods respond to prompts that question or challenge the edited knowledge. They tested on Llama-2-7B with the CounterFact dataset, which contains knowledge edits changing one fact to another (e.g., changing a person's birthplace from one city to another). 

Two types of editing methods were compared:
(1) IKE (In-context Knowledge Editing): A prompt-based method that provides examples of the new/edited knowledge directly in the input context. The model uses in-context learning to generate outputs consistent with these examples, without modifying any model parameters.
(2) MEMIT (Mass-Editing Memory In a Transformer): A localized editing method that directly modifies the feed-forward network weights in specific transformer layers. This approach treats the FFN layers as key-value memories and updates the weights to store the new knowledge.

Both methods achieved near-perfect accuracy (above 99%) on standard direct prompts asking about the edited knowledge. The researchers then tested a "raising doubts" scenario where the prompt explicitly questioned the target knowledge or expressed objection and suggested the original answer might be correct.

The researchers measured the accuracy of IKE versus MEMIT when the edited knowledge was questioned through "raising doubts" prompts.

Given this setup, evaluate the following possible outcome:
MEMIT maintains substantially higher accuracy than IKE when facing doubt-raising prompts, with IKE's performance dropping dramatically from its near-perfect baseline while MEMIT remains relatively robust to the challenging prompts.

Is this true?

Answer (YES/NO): NO